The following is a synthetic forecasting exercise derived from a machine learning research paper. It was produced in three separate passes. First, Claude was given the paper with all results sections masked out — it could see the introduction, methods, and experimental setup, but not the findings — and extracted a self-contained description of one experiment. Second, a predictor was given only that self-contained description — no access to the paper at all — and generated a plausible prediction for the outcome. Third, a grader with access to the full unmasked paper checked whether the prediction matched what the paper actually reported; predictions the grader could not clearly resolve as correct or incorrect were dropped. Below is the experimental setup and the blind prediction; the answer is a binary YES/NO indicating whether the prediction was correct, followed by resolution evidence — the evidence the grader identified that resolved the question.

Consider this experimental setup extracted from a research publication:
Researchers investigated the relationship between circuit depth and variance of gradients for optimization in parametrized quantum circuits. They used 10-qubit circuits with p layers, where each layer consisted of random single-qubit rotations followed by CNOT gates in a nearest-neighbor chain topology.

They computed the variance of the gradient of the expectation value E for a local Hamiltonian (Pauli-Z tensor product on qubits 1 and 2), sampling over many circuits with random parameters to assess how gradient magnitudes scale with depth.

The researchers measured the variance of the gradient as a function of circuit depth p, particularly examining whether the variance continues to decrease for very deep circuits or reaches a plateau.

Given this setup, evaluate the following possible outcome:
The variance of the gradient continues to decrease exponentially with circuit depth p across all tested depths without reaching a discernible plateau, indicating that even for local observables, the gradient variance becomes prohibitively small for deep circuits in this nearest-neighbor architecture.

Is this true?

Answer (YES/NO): NO